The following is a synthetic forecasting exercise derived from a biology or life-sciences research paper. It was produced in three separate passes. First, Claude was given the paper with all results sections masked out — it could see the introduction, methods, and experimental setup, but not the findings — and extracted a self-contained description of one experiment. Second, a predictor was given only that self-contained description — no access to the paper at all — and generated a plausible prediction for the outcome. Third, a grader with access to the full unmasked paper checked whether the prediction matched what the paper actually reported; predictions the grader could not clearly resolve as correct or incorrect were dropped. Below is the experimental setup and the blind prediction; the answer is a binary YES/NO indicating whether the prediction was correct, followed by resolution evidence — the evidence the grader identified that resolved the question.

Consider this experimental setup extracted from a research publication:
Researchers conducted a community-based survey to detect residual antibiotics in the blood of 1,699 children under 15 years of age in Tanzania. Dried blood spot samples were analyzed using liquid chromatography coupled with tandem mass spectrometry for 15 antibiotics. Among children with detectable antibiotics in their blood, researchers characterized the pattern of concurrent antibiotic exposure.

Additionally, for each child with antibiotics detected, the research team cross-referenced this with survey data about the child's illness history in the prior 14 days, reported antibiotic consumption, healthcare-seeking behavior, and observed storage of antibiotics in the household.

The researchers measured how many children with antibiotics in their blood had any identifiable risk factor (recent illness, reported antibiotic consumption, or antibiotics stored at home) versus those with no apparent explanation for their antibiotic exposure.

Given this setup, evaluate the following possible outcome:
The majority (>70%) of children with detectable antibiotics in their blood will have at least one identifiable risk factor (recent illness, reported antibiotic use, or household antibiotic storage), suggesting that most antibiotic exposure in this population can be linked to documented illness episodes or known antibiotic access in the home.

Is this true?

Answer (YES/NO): NO